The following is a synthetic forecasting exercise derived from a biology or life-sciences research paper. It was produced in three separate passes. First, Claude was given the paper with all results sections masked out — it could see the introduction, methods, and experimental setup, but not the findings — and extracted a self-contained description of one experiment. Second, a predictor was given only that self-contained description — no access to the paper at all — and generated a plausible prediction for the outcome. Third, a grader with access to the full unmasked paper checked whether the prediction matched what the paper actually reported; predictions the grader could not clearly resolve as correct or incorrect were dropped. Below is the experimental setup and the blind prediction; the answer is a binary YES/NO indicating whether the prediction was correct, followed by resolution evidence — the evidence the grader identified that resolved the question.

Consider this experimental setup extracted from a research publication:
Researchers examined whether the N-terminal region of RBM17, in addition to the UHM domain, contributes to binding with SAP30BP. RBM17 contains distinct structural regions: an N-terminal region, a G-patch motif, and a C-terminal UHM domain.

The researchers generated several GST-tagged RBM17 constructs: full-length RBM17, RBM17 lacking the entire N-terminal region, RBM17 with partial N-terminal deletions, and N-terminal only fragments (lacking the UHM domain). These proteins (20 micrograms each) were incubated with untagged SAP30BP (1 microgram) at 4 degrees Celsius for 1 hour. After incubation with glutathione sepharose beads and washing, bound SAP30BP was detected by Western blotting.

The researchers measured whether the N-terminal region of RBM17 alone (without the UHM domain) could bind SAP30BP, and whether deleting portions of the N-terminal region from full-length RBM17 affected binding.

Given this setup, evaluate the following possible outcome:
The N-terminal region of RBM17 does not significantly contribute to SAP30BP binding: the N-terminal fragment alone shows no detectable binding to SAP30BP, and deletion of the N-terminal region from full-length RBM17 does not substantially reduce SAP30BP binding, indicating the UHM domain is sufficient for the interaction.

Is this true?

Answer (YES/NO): NO